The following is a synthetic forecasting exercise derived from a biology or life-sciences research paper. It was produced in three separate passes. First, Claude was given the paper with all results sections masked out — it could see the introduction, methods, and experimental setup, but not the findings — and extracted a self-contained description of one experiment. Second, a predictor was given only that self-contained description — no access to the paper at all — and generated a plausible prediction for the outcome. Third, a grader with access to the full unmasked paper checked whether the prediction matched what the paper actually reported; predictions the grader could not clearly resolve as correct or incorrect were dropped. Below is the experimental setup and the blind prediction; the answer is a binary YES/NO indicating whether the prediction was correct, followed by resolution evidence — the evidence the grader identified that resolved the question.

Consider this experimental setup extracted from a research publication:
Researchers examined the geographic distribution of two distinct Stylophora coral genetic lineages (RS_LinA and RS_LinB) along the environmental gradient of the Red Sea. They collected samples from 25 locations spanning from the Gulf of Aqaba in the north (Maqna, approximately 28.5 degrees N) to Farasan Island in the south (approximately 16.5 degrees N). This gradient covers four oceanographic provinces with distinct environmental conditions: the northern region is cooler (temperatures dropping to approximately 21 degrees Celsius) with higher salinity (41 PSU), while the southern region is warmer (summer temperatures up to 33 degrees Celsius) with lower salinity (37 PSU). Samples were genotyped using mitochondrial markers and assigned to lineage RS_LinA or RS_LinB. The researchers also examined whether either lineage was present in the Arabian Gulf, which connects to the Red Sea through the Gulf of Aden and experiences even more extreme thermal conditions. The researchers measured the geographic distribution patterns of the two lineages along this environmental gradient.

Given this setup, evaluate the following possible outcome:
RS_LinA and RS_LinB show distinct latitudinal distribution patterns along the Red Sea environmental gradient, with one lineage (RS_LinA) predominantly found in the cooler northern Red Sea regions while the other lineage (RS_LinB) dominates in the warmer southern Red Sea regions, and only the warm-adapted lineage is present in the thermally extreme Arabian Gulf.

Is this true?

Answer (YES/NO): NO